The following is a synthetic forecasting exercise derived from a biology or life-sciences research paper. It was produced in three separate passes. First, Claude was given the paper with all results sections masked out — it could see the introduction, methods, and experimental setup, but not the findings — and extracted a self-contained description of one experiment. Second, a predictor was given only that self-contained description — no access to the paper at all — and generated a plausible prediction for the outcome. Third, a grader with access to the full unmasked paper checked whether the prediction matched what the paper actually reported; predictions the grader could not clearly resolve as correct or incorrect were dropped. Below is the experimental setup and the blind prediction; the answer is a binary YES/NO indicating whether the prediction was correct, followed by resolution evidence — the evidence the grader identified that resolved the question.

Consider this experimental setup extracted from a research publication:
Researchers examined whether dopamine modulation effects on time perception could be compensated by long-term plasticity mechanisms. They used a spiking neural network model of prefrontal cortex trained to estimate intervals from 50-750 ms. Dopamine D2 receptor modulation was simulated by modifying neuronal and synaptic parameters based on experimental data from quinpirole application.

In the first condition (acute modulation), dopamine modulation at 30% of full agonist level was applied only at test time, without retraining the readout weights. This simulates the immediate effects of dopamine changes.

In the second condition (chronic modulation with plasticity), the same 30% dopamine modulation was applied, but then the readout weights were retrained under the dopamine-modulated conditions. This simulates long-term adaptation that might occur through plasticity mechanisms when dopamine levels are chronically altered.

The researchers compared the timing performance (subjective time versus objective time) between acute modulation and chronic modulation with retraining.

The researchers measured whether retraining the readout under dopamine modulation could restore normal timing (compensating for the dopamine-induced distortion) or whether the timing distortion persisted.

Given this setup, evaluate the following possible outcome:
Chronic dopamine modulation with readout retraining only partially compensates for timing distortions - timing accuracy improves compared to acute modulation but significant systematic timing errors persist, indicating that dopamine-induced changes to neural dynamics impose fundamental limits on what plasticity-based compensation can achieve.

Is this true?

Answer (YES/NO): NO